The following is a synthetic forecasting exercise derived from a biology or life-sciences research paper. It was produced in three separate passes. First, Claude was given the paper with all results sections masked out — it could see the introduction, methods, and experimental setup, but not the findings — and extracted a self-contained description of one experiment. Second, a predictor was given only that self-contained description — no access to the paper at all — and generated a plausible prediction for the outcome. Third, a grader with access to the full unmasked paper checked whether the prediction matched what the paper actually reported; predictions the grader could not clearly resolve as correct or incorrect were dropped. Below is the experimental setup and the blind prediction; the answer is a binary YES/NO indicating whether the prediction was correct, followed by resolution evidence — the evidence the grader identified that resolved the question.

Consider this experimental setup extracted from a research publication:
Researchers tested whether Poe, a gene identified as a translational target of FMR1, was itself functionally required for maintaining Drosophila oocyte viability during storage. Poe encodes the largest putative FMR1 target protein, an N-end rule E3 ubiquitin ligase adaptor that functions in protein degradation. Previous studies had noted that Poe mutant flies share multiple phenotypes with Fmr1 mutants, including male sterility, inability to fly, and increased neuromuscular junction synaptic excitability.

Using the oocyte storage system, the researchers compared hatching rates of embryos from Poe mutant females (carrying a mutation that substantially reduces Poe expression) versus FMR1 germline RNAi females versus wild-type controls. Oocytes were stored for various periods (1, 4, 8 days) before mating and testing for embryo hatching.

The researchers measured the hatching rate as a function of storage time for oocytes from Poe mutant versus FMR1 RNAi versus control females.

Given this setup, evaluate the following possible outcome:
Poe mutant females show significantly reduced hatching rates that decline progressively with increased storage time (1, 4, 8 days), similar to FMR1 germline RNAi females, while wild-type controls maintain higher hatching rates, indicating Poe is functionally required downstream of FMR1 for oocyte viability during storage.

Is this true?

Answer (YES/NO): YES